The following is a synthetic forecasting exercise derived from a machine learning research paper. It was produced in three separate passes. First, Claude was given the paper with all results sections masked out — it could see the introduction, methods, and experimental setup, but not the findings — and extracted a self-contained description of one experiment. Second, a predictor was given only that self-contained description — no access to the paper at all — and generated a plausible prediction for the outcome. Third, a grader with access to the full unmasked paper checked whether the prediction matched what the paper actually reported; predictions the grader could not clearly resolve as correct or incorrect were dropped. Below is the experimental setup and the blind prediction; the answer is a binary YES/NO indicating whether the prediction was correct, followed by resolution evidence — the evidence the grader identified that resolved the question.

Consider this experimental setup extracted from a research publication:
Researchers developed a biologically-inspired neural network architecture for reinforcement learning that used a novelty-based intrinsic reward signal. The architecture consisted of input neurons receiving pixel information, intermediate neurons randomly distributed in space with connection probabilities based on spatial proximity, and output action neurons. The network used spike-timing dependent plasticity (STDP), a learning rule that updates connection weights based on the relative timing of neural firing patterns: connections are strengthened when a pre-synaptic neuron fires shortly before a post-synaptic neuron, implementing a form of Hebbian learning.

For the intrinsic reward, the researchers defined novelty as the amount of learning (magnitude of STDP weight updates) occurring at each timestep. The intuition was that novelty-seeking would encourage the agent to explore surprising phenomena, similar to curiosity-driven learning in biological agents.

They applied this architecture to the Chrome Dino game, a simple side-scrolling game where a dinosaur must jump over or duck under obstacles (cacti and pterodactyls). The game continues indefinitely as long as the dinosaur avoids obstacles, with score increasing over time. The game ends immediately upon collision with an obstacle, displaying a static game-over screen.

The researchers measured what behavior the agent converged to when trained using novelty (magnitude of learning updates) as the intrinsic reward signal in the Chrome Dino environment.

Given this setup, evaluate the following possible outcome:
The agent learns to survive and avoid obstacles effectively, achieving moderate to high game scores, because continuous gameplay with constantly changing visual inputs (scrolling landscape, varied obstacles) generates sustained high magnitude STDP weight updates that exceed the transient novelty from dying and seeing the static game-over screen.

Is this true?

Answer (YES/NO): NO